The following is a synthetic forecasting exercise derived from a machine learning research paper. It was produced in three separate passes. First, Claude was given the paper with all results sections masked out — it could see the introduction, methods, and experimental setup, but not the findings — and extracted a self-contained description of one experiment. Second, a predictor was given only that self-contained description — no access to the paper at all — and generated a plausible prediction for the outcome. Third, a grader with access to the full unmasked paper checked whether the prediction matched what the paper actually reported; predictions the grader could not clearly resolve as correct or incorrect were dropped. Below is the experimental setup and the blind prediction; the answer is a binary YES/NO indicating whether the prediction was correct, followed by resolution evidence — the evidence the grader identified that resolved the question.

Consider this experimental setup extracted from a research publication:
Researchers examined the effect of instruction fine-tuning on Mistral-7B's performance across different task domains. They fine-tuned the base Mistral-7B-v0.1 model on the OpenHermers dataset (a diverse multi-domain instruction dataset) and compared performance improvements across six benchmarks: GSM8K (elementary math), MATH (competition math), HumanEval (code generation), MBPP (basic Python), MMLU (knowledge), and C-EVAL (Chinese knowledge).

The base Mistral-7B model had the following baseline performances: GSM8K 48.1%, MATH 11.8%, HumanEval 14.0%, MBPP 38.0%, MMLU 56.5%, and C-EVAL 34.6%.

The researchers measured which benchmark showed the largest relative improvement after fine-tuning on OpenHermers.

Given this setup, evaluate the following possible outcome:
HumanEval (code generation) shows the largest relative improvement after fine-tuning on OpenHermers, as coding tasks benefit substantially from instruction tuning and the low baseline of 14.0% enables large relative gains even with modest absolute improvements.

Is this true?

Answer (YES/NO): YES